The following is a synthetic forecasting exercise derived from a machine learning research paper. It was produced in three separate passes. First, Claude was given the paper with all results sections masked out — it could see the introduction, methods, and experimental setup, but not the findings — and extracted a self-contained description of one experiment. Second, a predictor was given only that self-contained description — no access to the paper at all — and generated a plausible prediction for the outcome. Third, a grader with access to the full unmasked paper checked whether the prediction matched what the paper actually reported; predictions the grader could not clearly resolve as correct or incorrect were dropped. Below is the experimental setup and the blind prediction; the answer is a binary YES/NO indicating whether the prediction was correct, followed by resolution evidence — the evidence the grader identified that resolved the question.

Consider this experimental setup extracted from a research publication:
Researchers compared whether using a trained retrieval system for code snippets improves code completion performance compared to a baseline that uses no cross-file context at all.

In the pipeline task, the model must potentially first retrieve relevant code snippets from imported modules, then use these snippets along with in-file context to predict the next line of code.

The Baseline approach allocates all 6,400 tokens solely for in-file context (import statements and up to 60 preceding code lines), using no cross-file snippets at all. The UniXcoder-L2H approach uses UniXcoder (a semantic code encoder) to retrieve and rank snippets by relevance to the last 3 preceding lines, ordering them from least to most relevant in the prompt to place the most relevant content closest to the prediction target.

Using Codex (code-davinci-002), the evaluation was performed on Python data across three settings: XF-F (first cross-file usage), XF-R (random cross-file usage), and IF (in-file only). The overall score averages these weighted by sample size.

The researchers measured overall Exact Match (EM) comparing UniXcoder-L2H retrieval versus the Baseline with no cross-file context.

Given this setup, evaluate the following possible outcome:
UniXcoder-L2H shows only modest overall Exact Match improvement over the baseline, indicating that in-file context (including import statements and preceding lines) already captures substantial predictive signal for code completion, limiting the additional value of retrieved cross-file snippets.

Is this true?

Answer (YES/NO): NO